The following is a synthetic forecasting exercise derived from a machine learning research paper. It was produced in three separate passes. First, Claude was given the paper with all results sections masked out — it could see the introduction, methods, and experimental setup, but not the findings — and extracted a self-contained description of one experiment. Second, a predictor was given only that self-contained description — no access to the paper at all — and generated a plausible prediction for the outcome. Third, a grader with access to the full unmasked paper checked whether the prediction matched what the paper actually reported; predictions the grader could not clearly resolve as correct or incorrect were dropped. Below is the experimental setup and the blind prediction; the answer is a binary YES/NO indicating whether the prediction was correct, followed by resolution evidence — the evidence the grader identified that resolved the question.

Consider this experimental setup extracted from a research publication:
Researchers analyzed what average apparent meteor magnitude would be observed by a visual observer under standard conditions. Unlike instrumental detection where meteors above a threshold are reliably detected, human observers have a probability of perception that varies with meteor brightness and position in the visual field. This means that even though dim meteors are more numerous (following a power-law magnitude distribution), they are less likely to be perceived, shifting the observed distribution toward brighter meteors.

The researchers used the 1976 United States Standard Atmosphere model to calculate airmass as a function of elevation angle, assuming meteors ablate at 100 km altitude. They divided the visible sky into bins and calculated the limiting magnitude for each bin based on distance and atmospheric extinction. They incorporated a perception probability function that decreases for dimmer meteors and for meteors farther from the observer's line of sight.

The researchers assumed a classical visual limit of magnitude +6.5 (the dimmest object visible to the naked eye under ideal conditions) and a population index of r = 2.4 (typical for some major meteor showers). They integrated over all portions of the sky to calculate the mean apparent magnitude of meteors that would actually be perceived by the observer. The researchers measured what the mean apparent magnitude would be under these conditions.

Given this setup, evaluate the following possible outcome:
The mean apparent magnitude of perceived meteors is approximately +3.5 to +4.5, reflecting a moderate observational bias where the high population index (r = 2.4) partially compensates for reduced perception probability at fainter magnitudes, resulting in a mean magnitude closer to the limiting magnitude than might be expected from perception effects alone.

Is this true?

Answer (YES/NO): NO